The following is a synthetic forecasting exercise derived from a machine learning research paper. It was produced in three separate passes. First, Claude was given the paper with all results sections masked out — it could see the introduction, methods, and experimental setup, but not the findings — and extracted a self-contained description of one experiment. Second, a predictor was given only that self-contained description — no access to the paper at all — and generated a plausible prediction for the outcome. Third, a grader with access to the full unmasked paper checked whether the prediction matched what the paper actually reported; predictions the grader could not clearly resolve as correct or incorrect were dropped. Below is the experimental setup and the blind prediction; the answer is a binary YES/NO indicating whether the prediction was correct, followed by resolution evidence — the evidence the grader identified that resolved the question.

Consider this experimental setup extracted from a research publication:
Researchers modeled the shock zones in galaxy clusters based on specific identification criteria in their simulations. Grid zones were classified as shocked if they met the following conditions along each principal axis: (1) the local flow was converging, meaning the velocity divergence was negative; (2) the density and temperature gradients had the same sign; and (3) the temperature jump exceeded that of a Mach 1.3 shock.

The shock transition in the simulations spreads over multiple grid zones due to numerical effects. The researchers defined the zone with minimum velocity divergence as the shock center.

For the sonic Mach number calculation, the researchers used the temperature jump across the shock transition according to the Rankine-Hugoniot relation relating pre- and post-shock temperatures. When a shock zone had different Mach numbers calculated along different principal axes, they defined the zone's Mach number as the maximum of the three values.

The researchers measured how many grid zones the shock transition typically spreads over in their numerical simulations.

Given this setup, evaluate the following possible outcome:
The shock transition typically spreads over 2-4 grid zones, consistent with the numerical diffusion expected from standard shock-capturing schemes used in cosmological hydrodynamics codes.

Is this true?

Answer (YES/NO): NO